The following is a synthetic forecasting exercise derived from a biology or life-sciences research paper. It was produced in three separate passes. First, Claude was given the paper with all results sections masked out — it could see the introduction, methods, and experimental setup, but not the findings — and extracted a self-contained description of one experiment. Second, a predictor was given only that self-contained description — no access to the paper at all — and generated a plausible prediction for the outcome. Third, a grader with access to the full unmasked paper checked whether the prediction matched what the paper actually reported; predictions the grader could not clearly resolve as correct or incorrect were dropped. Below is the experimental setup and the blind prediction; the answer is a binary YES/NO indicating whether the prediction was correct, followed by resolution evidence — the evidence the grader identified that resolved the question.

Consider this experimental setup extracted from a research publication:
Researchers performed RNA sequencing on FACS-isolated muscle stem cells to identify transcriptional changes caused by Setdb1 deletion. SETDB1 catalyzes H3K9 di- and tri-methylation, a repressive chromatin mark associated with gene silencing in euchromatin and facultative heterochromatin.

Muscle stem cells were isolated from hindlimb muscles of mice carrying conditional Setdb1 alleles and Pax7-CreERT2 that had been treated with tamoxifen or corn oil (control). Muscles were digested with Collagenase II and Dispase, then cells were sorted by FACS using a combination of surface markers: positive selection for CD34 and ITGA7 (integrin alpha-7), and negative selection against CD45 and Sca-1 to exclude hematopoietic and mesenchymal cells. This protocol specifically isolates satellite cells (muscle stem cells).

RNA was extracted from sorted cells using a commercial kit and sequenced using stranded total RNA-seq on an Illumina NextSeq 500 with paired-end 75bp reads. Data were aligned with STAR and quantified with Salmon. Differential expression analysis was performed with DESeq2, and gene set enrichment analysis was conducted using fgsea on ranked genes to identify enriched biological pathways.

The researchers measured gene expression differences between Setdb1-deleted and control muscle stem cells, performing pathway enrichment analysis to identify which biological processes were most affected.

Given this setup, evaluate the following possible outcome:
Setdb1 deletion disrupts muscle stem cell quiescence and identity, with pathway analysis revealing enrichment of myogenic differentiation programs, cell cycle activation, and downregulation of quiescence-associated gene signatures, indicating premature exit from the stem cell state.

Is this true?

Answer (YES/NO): NO